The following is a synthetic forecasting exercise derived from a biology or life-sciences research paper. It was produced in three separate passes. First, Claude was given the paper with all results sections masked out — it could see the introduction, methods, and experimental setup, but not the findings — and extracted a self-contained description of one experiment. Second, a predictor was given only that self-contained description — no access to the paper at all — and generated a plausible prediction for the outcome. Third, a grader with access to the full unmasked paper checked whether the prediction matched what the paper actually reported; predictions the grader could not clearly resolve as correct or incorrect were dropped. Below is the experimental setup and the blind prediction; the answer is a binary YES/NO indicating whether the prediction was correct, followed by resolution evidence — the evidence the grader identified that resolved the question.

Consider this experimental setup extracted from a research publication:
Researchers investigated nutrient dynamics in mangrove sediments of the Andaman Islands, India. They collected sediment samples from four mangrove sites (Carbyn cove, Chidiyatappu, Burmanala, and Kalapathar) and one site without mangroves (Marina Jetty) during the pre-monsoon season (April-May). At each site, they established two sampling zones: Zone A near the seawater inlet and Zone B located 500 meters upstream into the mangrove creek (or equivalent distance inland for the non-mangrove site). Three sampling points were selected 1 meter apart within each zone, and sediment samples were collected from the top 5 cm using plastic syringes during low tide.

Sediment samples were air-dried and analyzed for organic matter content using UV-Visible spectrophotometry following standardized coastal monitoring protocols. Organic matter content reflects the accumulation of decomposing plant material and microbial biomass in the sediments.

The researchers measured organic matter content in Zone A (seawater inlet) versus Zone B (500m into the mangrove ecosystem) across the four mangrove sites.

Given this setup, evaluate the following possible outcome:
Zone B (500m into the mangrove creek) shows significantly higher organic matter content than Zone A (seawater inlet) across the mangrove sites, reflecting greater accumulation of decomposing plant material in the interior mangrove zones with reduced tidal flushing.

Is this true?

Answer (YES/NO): YES